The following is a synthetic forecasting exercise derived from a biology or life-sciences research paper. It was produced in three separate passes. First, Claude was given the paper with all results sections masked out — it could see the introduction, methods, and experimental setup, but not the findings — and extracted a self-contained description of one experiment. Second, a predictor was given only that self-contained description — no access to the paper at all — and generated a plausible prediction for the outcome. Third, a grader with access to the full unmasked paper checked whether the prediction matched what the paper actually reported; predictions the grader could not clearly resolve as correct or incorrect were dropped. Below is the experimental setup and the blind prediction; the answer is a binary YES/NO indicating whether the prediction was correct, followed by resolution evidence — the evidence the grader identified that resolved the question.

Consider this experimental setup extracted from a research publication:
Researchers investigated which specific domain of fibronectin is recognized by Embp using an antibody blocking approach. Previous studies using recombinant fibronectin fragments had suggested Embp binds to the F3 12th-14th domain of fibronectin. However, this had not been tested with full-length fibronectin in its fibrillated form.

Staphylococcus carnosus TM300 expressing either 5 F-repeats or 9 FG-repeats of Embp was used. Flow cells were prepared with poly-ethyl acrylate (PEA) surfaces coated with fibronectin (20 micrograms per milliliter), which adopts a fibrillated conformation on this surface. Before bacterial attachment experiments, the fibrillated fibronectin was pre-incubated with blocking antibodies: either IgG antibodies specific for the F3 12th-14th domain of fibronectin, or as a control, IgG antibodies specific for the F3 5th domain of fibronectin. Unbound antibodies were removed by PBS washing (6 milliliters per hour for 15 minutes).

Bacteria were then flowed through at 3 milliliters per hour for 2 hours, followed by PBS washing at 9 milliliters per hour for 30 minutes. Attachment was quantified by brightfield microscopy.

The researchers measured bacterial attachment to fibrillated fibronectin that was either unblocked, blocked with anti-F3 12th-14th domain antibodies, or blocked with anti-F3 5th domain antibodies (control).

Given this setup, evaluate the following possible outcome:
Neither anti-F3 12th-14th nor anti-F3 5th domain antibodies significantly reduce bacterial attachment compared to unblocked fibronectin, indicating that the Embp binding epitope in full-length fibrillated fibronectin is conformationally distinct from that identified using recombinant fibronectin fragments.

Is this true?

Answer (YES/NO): NO